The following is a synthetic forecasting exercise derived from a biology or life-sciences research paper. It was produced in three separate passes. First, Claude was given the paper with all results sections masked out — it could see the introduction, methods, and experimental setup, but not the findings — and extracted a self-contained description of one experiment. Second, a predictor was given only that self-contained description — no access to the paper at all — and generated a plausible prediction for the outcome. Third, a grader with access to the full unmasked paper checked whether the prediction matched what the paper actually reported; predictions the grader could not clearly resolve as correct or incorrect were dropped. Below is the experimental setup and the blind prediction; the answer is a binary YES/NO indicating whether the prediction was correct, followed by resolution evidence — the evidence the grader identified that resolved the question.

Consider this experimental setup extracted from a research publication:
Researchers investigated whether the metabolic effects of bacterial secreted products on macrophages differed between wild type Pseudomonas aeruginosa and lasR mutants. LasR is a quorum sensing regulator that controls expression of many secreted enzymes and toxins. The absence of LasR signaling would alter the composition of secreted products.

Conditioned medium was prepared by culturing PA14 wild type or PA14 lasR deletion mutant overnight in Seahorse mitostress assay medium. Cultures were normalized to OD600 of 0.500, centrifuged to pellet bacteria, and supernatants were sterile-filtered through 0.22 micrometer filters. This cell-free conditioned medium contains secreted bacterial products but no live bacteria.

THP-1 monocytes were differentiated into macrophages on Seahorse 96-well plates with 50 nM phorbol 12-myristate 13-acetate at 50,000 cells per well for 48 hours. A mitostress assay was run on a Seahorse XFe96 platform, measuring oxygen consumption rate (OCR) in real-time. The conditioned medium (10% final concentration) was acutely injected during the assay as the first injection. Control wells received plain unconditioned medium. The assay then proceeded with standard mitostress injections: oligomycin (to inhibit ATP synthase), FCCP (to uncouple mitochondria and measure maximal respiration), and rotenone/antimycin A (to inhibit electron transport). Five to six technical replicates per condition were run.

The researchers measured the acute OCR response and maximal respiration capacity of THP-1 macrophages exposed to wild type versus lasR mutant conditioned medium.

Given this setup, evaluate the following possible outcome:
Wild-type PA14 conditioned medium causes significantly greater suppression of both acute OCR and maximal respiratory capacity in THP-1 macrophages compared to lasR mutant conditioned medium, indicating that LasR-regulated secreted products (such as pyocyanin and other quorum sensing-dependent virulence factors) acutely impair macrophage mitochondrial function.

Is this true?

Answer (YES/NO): YES